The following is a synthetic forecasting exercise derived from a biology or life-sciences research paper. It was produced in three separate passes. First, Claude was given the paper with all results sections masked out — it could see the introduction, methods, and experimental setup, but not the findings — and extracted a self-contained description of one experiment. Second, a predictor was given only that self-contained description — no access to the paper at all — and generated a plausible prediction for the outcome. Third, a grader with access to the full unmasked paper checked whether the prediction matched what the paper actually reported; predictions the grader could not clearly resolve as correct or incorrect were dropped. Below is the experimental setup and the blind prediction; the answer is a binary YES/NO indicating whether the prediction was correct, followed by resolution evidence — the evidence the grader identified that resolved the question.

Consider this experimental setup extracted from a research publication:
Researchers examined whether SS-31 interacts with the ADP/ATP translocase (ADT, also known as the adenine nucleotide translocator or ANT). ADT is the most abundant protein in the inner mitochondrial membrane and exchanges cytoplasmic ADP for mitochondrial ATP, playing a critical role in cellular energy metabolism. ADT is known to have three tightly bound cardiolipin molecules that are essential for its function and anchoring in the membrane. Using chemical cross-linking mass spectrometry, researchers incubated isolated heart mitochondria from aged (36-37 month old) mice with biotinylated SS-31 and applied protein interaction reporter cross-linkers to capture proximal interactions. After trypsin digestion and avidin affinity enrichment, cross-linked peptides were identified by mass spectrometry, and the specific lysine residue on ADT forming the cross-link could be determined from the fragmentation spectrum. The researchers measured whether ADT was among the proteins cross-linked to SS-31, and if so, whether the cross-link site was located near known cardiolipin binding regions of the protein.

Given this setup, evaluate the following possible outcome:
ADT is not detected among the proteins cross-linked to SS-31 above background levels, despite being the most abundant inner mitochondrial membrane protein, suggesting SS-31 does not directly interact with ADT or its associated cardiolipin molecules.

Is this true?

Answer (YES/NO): NO